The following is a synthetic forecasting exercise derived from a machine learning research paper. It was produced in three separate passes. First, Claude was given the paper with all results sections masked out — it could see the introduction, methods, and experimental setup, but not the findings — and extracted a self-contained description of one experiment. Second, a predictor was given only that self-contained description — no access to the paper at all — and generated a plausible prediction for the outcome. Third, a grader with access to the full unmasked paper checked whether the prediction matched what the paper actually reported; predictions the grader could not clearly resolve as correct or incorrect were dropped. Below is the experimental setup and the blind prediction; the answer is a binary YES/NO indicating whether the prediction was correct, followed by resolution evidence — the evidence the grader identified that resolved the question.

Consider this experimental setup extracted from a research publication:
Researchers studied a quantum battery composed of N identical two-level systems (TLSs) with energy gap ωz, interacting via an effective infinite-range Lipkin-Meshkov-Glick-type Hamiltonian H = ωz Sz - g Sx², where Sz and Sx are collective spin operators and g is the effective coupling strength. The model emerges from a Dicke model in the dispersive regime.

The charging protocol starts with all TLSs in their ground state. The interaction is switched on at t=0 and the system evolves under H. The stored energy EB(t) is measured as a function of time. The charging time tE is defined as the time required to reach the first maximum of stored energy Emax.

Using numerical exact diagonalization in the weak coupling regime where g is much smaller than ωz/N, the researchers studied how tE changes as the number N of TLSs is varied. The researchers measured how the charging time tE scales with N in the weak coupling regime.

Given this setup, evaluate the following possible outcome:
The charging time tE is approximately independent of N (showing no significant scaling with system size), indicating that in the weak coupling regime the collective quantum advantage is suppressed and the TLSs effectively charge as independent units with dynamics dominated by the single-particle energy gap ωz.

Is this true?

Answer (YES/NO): YES